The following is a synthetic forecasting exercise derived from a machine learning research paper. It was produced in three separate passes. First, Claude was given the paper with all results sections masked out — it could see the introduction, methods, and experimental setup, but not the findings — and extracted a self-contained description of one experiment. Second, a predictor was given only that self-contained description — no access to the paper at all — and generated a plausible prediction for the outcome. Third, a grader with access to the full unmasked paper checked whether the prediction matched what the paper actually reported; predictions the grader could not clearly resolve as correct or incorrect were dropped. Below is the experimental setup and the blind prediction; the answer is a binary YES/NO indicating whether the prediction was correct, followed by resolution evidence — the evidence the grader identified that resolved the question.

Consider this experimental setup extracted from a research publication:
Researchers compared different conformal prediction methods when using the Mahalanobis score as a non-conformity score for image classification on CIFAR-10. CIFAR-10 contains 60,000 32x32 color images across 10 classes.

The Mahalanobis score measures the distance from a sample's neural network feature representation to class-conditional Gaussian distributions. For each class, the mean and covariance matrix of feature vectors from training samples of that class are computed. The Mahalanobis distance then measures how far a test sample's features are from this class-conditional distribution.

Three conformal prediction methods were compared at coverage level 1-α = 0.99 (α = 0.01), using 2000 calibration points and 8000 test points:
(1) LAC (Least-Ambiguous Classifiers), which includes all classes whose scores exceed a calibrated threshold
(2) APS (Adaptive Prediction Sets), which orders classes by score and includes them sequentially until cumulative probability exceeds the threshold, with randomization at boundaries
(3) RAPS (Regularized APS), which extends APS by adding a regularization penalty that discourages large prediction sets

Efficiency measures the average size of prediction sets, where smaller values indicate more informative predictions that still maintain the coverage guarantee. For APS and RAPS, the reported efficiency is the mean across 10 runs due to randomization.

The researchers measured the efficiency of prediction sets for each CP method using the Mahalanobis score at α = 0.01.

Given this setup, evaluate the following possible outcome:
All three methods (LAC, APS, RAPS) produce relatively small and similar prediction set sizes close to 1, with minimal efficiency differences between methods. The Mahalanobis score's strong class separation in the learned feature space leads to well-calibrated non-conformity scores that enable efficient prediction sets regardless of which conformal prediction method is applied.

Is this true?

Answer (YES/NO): NO